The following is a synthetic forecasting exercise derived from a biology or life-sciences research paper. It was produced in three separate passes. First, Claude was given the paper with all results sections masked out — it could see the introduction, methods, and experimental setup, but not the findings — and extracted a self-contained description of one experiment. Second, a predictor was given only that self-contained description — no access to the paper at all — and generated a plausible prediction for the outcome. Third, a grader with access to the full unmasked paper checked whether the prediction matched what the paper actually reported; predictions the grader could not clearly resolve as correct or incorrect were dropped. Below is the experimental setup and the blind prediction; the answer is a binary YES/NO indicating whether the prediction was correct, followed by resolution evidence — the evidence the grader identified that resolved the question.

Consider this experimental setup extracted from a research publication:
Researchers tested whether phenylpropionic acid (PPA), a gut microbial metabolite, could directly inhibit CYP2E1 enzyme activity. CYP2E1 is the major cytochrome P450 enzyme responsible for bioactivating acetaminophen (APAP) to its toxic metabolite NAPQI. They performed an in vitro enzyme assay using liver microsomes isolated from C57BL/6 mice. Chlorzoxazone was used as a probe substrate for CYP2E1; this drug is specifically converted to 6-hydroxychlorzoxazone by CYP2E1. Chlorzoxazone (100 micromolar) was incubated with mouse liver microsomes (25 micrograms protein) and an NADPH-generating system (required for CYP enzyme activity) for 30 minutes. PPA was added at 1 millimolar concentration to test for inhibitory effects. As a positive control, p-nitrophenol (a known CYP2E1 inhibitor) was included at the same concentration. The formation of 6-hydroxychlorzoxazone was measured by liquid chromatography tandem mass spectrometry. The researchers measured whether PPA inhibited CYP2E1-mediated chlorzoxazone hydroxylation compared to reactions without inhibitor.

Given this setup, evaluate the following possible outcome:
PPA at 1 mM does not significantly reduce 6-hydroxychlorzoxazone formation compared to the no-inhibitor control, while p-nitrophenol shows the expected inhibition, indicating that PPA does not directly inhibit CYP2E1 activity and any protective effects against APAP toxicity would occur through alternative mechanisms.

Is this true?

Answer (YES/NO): YES